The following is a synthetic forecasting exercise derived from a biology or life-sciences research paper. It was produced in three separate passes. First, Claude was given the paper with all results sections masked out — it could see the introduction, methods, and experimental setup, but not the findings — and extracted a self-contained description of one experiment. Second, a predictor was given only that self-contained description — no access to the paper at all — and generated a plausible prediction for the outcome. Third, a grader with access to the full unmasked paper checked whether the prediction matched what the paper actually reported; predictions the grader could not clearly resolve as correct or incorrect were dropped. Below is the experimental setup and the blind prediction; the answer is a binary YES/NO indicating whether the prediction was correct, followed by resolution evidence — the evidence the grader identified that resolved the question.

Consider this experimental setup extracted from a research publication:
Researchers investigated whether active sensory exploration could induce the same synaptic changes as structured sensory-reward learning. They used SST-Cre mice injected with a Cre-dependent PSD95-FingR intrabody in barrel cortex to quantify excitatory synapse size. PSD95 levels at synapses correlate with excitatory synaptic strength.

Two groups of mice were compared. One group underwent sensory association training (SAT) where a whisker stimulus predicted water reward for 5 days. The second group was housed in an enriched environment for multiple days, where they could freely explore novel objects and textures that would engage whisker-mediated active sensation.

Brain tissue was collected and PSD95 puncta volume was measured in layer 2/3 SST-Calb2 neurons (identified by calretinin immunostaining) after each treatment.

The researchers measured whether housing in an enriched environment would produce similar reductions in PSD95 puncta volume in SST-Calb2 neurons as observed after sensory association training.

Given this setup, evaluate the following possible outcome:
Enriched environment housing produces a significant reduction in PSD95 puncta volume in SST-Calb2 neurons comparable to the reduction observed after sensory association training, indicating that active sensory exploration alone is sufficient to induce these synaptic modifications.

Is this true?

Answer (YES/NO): NO